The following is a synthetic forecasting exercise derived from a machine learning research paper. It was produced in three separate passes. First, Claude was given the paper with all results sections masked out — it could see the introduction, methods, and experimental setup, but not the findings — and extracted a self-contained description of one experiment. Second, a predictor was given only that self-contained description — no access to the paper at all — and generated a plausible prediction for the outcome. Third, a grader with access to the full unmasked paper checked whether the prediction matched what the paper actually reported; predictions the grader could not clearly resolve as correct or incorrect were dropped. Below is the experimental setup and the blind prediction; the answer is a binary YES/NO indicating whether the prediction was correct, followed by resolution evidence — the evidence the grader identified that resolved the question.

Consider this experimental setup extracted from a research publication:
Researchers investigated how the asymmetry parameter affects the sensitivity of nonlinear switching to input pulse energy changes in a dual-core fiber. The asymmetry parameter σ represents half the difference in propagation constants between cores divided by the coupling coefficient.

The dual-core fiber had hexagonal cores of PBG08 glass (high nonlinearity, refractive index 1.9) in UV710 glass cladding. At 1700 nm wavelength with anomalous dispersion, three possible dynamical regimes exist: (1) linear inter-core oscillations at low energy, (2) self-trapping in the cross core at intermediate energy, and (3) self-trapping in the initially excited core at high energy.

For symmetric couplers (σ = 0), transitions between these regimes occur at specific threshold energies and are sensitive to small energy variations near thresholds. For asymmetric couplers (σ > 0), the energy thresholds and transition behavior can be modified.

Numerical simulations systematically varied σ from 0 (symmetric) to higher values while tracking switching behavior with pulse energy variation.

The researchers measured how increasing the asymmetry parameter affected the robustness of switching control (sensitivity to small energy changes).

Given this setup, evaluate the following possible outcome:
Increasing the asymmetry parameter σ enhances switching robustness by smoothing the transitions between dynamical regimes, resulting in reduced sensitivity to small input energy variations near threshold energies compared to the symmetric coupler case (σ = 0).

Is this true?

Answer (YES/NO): YES